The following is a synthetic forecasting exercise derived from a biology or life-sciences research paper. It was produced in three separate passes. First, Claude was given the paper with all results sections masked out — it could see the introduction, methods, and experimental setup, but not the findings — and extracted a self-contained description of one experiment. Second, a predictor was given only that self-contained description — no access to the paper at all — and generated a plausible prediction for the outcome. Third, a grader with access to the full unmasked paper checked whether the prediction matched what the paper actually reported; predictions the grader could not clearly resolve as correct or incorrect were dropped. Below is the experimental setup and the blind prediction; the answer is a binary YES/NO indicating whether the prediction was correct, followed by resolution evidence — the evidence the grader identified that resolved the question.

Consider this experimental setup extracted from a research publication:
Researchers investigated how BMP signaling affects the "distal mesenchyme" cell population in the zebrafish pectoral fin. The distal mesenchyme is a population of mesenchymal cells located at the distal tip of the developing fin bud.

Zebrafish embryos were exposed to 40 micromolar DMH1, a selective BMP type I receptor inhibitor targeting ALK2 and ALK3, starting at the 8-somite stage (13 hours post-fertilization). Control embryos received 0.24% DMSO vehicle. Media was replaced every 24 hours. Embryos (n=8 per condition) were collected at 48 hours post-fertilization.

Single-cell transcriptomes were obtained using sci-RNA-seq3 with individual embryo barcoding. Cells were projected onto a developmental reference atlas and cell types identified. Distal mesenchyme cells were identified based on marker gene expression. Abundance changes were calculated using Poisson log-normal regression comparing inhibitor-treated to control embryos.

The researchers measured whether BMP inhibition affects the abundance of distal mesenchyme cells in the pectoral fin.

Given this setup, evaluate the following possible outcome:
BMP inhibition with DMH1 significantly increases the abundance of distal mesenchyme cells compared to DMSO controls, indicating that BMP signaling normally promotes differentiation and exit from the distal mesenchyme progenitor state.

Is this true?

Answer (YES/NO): NO